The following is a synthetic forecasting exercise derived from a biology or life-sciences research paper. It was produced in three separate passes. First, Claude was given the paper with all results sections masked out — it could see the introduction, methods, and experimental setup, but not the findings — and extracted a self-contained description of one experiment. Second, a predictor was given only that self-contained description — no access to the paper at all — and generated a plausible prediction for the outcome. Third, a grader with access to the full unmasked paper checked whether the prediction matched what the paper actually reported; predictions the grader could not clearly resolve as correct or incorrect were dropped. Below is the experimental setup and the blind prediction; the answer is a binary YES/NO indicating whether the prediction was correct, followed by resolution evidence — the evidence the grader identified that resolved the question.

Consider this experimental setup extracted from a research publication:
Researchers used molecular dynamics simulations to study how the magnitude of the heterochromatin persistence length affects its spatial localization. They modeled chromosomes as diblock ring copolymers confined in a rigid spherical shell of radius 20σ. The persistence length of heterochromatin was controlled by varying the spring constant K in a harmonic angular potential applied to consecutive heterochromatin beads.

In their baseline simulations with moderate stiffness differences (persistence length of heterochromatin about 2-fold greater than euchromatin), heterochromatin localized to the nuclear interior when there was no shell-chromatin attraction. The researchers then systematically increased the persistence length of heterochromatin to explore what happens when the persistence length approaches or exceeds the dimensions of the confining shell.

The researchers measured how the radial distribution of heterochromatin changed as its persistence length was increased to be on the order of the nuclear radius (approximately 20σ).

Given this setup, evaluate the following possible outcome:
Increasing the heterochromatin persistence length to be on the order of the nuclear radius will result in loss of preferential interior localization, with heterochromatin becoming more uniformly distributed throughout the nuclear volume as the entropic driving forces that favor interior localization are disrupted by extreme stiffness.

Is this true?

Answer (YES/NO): NO